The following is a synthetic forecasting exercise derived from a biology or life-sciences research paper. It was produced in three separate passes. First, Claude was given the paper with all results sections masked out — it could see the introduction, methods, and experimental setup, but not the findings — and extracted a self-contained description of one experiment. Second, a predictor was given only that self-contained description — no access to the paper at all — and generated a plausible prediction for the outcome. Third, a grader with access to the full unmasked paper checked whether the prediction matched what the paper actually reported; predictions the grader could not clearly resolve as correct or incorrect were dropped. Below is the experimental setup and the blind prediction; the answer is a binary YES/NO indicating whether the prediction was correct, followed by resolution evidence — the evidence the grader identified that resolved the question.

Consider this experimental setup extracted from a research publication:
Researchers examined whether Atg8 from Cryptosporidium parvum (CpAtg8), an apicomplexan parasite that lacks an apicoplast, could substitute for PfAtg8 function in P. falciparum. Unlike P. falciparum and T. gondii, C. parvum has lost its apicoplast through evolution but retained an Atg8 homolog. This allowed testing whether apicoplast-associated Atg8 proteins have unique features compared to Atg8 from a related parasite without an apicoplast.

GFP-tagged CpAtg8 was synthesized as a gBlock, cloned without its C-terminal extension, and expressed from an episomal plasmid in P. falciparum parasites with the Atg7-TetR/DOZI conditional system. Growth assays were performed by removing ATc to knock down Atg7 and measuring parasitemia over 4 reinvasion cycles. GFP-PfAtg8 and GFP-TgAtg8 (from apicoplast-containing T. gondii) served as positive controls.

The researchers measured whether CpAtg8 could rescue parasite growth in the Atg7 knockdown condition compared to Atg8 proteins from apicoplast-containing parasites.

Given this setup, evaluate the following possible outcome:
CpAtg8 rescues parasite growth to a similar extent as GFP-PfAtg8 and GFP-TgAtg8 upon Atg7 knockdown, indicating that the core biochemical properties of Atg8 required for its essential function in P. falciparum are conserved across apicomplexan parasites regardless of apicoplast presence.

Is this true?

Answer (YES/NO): NO